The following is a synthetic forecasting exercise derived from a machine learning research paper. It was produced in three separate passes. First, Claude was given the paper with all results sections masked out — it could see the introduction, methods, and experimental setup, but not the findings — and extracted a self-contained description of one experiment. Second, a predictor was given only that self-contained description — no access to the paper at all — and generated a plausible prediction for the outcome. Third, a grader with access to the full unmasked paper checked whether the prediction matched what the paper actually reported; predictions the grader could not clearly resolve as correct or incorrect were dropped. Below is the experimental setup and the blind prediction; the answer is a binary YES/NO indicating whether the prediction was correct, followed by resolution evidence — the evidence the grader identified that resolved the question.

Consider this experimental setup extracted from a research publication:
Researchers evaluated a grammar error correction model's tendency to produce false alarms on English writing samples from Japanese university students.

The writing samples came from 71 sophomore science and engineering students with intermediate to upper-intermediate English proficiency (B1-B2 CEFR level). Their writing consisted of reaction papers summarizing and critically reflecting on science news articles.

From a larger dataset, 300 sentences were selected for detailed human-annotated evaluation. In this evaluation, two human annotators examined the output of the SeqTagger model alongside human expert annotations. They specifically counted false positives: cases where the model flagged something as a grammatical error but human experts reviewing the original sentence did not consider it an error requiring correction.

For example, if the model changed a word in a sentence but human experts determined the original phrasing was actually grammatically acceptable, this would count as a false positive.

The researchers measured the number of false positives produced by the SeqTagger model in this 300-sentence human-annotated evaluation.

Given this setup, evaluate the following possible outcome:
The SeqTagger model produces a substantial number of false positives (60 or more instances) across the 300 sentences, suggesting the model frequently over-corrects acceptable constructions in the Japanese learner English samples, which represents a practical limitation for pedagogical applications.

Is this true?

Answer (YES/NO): NO